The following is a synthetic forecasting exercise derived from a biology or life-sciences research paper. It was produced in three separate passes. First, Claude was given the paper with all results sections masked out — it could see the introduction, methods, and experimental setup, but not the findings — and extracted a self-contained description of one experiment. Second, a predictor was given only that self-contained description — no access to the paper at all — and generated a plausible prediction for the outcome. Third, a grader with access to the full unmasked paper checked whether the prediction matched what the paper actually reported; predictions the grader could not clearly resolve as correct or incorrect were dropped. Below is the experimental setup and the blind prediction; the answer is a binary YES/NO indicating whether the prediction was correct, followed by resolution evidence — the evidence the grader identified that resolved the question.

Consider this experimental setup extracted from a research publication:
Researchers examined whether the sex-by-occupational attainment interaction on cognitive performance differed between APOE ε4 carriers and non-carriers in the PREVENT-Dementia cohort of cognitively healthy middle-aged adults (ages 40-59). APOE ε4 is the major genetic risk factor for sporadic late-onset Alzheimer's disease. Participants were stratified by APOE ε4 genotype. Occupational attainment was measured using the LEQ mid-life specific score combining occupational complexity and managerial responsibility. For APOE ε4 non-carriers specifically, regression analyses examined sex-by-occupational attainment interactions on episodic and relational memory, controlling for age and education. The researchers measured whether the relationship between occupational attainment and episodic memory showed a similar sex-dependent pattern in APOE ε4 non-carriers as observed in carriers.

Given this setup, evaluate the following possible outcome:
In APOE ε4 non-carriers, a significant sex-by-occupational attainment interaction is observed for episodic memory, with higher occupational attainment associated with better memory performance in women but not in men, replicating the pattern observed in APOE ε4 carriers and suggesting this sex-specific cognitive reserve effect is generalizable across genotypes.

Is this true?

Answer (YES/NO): NO